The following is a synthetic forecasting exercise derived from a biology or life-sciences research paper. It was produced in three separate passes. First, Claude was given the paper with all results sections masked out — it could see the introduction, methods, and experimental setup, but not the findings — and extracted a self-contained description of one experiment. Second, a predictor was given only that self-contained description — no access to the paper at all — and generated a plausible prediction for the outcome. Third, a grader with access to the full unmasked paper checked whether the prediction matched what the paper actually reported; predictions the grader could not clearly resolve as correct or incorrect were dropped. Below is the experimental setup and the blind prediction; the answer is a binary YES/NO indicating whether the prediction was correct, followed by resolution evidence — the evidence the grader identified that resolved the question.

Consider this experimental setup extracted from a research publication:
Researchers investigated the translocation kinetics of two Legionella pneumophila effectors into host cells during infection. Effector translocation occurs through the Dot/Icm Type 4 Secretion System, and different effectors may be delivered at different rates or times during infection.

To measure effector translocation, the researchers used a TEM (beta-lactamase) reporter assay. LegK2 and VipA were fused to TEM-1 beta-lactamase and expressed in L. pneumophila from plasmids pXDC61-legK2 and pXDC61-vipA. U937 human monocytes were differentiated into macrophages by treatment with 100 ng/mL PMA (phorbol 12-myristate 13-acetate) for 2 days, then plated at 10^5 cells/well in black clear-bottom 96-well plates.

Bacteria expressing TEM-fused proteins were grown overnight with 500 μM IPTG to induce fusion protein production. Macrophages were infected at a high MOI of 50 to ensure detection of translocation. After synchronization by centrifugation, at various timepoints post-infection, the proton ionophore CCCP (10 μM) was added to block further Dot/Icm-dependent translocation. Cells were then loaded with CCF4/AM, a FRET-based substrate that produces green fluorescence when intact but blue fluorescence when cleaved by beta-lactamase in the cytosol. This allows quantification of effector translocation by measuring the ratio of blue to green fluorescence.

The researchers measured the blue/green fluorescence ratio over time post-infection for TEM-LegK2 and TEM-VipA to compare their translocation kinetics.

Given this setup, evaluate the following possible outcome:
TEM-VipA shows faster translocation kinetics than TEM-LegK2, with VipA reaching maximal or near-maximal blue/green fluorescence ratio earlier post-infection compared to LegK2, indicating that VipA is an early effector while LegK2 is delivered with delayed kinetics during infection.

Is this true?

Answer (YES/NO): NO